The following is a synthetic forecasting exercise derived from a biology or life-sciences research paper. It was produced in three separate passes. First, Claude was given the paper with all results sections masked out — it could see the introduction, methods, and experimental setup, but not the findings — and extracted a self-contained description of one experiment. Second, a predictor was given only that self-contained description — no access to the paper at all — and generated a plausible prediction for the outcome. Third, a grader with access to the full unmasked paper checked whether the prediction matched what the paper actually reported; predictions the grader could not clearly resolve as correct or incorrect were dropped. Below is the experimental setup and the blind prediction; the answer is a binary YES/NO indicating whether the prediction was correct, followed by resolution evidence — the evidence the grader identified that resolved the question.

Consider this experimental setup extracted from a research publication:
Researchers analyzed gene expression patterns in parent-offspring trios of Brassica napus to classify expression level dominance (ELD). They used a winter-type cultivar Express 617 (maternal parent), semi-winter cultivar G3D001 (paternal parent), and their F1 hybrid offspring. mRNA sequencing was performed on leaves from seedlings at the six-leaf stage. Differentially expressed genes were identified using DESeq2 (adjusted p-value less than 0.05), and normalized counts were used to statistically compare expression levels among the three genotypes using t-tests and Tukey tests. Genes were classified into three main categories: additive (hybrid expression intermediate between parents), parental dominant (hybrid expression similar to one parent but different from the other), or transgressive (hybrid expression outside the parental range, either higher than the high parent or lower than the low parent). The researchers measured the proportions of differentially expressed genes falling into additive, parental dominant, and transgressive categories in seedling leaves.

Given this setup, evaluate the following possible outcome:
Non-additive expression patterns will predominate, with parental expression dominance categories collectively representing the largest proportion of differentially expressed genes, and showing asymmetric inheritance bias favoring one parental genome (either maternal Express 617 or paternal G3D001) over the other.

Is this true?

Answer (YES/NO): YES